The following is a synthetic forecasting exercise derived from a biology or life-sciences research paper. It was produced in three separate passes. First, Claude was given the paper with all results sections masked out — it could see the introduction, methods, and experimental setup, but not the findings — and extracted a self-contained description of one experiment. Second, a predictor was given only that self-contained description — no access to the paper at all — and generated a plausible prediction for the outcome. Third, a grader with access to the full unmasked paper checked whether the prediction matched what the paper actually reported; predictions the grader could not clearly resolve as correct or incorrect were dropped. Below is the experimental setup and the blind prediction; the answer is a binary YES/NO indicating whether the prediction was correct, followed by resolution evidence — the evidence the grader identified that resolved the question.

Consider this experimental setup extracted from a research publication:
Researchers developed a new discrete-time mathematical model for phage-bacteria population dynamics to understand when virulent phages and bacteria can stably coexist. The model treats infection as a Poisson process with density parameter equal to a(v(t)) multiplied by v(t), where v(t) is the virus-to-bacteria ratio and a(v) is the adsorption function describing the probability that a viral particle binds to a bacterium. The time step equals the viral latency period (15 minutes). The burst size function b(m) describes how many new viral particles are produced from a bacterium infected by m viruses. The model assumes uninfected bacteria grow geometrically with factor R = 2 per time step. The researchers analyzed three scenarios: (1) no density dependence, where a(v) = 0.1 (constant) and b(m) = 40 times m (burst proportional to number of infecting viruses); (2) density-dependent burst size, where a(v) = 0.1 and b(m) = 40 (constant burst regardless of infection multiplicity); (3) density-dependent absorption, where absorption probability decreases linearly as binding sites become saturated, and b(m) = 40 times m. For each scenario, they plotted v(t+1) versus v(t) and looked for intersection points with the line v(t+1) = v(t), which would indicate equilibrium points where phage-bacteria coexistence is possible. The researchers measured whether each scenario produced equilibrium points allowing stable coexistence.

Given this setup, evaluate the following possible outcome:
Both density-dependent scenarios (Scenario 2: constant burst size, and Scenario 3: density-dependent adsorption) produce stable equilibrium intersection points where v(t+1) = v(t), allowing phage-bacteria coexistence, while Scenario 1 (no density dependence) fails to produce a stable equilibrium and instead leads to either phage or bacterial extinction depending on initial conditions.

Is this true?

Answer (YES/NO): NO